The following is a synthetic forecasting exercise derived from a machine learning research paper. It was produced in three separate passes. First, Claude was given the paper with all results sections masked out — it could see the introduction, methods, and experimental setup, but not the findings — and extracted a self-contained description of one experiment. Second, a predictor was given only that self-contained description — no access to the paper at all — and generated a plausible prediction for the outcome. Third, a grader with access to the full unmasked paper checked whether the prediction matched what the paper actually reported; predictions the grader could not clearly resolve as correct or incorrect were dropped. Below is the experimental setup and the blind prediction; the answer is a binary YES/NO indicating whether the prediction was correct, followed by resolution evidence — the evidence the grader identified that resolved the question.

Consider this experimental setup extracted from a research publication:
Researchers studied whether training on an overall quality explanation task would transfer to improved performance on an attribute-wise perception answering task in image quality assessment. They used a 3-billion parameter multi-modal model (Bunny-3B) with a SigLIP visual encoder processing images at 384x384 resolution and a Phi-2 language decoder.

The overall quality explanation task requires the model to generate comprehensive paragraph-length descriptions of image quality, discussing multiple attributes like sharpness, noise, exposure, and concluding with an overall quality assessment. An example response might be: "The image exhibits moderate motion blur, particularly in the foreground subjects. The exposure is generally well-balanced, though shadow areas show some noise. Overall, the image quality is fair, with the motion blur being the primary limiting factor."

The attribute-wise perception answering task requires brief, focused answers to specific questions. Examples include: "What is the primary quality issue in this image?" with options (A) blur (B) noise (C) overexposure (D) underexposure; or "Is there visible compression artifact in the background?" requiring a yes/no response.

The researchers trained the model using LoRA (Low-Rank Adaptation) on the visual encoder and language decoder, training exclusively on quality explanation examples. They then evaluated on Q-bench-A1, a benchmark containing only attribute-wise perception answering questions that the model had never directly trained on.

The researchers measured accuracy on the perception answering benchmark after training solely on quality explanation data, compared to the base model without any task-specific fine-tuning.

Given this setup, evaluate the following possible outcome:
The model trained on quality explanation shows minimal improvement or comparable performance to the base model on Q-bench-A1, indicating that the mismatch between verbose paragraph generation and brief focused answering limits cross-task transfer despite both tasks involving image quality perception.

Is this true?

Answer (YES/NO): NO